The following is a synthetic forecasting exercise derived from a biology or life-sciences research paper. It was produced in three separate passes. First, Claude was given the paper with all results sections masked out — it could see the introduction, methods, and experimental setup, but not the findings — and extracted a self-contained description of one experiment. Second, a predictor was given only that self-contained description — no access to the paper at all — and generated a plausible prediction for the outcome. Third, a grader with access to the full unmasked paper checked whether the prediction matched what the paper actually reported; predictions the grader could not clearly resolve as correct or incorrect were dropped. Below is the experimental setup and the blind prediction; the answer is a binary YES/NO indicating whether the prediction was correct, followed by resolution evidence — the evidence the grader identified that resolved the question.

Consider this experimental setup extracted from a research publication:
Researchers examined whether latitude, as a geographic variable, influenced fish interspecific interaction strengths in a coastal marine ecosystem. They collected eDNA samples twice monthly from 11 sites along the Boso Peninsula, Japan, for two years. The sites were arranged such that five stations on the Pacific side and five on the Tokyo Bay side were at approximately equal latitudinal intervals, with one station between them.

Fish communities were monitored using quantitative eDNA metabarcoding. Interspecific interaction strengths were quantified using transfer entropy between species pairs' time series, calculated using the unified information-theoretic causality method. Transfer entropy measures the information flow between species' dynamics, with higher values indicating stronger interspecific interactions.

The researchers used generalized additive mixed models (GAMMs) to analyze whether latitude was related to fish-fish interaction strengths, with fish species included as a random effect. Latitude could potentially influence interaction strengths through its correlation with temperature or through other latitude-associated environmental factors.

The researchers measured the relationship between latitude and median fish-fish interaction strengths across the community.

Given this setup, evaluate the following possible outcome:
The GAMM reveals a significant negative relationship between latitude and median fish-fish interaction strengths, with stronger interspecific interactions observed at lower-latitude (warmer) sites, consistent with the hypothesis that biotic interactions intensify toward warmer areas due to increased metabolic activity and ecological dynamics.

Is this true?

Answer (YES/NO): YES